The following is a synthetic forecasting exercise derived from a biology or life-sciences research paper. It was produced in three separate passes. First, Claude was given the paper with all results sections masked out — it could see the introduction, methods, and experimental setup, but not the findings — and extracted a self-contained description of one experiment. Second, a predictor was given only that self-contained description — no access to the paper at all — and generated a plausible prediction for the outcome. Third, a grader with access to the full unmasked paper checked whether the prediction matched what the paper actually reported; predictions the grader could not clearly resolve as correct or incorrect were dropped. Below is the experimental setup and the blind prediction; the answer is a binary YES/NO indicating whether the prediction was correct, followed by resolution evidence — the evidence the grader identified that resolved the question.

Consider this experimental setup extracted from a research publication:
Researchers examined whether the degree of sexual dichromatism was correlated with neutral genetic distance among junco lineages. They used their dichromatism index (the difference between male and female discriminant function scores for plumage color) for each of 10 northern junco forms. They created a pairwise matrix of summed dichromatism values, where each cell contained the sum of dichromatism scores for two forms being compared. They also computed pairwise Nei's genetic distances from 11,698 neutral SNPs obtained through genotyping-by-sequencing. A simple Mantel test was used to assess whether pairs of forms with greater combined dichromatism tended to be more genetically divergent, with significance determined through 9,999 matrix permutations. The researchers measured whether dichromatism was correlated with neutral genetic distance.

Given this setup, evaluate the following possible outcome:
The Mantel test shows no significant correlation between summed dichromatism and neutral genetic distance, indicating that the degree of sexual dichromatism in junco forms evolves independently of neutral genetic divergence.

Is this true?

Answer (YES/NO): YES